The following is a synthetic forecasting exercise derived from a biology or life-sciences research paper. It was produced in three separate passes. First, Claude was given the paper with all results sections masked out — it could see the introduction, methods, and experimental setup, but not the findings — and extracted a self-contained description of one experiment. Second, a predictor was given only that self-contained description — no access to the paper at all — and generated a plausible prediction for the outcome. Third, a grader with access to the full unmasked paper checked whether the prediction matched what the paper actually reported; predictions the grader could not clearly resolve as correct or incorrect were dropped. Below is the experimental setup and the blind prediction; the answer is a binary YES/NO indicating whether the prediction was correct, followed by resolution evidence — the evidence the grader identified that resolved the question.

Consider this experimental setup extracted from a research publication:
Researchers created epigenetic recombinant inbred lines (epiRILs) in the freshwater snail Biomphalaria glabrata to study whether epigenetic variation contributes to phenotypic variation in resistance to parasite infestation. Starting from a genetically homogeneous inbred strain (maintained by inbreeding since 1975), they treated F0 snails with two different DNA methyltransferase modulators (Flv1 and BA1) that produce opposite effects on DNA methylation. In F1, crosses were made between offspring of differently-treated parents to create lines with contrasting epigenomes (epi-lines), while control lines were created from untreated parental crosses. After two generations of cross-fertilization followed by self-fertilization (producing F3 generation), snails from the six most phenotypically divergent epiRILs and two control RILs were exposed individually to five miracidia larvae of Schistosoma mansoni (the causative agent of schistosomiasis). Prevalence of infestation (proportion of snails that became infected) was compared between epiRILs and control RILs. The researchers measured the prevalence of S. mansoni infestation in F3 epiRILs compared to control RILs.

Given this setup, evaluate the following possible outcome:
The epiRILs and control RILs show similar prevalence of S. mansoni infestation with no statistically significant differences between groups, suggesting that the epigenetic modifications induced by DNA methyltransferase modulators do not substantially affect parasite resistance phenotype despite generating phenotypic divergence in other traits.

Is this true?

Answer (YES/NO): NO